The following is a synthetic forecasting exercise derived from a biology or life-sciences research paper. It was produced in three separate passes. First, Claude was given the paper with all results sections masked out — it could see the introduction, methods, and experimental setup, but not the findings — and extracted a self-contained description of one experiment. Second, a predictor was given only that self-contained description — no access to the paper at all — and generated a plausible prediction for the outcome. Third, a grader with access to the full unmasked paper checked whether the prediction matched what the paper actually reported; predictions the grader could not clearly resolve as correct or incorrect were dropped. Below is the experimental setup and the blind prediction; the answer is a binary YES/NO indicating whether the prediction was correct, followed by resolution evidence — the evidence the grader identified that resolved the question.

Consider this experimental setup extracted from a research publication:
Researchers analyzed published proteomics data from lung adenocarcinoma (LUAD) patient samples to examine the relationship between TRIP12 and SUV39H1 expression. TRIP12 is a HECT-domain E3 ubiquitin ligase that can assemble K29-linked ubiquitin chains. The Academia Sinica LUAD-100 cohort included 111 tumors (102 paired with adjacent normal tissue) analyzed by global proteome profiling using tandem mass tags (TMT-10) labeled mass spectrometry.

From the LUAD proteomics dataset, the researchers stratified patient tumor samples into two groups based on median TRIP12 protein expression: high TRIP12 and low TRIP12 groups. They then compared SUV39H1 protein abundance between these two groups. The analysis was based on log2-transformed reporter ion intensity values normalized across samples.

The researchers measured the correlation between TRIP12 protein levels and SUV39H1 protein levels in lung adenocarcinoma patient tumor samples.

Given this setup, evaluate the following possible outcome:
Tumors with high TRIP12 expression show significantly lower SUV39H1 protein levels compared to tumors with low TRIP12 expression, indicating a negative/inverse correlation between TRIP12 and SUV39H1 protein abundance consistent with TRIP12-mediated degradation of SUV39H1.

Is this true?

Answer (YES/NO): YES